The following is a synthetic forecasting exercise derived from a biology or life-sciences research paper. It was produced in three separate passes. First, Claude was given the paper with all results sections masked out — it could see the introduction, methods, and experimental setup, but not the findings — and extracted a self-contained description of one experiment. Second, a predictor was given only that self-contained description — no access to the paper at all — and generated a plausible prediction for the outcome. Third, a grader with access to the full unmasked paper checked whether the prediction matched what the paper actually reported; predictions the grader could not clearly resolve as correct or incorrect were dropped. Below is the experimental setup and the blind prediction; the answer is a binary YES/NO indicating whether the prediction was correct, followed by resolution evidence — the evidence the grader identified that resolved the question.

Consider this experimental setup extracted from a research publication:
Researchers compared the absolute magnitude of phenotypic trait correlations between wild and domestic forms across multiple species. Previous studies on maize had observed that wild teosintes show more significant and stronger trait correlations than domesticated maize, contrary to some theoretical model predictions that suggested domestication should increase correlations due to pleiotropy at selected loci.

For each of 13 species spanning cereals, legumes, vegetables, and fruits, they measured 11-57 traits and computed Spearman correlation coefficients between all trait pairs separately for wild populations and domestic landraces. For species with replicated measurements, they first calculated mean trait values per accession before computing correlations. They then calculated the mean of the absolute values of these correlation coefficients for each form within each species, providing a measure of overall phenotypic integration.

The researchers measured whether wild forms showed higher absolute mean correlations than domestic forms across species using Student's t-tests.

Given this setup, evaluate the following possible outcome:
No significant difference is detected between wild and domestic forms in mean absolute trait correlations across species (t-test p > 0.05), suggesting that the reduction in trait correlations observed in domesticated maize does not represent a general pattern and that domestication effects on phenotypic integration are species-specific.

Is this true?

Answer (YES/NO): NO